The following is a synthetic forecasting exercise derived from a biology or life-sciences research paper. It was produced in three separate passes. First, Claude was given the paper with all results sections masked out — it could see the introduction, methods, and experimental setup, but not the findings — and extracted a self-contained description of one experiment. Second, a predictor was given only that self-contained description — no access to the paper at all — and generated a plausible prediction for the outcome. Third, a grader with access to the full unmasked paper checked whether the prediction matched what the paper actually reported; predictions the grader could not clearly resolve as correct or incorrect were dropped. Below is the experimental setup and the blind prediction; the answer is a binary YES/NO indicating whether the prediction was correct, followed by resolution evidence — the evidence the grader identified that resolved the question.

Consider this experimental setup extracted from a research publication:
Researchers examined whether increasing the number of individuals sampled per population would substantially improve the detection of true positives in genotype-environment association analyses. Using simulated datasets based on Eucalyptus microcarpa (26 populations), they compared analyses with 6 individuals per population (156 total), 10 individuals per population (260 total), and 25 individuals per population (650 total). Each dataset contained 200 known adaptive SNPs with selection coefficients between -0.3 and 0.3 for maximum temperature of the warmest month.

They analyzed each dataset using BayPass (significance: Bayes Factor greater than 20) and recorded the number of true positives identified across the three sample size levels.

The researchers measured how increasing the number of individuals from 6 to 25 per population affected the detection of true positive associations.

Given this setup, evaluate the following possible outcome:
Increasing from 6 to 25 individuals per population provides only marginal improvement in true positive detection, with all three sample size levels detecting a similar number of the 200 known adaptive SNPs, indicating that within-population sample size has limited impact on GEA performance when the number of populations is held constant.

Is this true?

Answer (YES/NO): NO